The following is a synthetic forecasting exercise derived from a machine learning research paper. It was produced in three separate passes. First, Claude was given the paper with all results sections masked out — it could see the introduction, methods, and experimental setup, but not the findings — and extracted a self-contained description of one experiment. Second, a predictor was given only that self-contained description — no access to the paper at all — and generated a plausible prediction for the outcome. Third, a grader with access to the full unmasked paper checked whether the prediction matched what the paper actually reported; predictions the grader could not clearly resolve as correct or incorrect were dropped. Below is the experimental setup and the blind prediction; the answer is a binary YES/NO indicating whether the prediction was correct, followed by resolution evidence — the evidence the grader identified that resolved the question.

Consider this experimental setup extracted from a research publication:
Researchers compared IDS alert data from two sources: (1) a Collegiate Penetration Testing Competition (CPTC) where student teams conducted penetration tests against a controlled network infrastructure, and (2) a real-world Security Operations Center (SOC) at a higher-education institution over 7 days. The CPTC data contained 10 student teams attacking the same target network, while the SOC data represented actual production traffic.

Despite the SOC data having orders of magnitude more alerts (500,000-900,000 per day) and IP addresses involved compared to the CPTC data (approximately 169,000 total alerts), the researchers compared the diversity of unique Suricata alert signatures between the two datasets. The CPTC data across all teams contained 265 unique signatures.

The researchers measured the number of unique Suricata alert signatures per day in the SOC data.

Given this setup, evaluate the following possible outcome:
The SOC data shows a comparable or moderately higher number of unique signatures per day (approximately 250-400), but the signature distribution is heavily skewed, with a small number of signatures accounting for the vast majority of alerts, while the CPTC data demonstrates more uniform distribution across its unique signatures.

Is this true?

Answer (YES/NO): NO